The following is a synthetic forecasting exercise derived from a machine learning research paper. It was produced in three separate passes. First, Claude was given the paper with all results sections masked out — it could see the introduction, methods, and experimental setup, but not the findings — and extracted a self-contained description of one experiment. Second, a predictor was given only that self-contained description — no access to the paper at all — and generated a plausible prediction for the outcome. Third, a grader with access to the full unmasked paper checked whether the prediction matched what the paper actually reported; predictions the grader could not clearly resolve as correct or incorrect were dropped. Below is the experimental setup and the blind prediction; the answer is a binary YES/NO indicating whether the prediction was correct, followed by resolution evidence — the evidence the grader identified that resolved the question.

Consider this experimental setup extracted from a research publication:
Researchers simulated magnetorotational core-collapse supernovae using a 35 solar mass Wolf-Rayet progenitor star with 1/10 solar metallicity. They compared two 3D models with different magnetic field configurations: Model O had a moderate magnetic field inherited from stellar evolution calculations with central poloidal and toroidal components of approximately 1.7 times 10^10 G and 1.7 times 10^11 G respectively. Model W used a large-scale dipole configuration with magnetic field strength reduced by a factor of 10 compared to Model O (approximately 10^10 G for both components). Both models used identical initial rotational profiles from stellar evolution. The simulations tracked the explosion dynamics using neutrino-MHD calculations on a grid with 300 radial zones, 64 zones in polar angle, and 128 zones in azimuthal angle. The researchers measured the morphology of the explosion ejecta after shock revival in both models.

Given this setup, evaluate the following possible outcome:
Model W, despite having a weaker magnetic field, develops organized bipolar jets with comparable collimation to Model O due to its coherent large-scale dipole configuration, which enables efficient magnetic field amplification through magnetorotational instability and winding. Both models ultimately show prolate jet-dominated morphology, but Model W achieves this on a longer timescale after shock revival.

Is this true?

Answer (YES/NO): NO